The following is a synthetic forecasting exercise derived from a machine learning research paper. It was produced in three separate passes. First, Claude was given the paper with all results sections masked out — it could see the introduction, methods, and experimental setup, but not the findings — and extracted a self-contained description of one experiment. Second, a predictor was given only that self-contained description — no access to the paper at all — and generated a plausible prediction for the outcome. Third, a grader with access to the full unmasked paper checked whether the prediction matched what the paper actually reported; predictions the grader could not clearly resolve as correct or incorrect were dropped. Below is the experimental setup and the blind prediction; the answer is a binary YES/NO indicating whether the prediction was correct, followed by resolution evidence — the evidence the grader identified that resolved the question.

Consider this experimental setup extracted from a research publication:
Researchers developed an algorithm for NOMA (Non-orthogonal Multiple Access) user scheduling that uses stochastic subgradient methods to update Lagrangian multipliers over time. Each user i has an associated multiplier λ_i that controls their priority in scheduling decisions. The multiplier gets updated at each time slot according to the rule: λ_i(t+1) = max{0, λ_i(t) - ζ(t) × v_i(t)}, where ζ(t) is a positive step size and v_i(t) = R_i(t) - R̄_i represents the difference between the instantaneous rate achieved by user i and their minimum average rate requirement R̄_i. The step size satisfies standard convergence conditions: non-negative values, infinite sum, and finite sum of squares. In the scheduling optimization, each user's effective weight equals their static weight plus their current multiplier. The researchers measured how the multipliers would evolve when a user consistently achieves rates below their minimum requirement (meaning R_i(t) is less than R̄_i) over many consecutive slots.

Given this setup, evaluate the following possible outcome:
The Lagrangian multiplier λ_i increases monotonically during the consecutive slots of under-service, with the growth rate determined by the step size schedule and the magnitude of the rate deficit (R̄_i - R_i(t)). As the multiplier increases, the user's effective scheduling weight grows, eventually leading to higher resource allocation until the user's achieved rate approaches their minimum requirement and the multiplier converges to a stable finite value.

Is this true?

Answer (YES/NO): YES